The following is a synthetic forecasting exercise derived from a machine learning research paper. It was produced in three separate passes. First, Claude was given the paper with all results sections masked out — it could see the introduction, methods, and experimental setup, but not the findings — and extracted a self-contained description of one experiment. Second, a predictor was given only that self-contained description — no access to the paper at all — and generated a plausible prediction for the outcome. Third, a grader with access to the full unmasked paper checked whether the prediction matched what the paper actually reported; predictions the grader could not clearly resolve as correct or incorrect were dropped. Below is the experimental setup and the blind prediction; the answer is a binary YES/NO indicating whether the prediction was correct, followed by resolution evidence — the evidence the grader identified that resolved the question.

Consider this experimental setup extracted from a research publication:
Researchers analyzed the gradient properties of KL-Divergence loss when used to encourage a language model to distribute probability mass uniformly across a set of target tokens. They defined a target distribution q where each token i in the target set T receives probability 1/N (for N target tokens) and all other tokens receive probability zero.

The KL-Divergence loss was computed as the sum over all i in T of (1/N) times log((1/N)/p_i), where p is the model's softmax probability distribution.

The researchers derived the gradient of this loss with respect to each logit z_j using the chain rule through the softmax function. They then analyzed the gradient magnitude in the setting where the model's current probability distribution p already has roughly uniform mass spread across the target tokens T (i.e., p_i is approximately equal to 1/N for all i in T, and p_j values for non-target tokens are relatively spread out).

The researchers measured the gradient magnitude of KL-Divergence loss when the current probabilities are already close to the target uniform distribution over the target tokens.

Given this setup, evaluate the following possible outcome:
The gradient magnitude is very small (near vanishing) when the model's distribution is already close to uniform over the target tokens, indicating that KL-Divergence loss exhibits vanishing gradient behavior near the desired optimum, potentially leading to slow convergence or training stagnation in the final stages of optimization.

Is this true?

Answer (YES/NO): YES